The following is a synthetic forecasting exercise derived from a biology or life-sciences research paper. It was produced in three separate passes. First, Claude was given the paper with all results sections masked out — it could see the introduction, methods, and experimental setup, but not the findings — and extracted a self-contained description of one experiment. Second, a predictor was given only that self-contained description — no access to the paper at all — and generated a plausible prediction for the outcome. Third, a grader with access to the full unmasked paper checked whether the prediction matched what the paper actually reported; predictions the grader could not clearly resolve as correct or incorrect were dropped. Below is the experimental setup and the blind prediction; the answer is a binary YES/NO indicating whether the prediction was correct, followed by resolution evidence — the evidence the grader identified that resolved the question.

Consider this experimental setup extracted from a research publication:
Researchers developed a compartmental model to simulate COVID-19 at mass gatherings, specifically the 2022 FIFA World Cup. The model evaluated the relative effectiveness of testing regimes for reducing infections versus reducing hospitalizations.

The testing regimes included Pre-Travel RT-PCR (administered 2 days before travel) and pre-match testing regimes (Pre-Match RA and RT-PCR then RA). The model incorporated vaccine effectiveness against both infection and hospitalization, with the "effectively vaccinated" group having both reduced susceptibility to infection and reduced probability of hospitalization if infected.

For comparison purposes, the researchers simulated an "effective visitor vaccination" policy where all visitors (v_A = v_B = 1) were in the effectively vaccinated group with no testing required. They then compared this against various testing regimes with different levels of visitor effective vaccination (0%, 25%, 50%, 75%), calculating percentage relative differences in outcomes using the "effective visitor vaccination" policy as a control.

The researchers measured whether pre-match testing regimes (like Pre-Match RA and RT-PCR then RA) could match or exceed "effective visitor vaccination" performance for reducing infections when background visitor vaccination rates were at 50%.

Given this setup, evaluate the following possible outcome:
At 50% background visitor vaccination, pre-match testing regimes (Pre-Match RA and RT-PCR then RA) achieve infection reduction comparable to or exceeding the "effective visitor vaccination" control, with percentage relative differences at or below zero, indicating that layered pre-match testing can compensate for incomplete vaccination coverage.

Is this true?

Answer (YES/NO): YES